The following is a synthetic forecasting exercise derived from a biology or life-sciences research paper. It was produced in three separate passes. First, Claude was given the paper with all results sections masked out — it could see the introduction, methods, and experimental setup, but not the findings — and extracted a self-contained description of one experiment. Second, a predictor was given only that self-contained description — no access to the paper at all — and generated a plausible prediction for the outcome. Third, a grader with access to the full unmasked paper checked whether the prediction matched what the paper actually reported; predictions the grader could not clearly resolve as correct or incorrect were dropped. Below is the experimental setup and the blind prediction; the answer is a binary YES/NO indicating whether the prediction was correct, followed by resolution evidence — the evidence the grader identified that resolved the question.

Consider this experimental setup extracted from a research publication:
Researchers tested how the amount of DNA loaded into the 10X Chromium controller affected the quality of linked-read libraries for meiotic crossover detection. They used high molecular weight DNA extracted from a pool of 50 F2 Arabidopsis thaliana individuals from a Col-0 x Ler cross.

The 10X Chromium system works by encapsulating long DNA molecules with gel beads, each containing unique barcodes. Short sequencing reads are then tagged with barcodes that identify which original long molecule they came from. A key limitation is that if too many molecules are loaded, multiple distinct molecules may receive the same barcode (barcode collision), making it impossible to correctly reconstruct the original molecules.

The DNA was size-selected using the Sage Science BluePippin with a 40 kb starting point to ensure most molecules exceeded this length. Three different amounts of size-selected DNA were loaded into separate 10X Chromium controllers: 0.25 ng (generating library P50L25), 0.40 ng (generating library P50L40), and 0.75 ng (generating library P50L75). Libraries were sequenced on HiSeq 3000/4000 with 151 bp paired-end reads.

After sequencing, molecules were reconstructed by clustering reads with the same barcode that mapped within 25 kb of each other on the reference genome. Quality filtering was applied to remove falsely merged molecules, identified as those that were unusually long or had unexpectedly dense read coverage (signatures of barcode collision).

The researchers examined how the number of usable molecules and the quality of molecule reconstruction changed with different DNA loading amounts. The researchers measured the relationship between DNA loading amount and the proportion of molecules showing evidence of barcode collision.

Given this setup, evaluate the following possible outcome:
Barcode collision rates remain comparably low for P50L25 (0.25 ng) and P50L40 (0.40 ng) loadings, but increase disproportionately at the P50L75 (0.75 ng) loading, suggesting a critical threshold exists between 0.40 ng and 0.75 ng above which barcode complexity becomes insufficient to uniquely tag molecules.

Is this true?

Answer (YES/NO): NO